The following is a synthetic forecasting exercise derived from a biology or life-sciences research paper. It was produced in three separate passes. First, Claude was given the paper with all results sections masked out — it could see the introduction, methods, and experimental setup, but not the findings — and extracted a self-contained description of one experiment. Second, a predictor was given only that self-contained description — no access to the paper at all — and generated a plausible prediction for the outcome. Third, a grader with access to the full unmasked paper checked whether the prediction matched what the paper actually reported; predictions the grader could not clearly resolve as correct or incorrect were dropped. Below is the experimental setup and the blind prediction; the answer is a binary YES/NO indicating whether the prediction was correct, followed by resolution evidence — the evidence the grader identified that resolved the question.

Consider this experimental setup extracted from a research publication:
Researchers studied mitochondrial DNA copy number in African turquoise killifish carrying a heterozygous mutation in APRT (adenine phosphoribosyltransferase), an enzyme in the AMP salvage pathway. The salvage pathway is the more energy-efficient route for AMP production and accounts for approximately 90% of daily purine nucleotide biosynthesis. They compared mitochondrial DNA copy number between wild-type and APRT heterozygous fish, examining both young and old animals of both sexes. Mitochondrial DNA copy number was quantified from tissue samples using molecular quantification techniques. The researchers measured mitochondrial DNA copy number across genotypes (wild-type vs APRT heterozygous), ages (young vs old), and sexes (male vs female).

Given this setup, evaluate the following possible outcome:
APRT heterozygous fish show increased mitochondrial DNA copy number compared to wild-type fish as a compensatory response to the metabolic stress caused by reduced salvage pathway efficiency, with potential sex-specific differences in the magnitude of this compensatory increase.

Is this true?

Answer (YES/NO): YES